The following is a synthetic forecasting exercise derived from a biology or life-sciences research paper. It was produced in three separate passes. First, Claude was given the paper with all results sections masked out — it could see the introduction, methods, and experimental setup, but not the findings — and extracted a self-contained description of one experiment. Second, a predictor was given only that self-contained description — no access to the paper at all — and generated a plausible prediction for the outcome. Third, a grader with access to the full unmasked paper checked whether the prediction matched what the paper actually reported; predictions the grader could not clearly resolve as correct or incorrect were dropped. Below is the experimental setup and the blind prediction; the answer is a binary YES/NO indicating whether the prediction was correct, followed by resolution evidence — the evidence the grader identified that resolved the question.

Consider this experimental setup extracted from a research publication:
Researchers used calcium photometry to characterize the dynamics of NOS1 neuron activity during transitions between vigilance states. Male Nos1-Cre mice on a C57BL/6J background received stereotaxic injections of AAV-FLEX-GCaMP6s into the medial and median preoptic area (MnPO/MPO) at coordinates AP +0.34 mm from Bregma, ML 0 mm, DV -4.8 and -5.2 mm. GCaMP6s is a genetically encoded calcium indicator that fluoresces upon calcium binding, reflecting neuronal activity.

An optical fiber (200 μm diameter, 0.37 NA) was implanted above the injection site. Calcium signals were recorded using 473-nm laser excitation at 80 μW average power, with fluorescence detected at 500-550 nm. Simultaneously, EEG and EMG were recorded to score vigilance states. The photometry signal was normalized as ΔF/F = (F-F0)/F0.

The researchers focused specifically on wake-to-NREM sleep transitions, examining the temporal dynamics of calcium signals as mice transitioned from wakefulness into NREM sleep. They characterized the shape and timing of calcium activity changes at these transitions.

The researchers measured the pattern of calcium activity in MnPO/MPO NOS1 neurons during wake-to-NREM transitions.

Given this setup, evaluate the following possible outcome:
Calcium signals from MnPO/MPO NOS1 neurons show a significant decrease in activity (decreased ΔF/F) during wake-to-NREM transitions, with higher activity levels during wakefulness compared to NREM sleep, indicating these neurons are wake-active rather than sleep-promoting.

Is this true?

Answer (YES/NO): NO